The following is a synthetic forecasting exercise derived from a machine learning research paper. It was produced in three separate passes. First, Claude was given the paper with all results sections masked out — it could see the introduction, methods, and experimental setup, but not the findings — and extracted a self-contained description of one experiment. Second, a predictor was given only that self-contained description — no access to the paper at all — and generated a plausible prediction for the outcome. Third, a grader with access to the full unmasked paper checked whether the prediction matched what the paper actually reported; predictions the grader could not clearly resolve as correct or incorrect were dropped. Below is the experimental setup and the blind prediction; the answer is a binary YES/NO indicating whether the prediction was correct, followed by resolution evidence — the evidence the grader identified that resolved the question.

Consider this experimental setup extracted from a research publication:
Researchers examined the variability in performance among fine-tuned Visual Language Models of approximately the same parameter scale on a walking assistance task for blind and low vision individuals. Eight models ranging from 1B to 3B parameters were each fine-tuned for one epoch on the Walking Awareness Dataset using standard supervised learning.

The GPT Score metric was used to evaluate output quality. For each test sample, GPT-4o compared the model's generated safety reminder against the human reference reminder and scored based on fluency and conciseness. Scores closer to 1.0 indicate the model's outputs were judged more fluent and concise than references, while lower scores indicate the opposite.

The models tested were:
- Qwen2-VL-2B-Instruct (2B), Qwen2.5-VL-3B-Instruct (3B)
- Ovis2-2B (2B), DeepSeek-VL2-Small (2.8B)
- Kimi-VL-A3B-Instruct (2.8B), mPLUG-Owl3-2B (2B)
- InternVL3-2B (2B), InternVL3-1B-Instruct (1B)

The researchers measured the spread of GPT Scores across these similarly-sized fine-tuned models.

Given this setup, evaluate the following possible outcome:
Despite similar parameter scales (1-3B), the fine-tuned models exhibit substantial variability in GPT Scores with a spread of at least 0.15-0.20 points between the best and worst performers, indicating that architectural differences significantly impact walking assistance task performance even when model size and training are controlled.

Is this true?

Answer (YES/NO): NO